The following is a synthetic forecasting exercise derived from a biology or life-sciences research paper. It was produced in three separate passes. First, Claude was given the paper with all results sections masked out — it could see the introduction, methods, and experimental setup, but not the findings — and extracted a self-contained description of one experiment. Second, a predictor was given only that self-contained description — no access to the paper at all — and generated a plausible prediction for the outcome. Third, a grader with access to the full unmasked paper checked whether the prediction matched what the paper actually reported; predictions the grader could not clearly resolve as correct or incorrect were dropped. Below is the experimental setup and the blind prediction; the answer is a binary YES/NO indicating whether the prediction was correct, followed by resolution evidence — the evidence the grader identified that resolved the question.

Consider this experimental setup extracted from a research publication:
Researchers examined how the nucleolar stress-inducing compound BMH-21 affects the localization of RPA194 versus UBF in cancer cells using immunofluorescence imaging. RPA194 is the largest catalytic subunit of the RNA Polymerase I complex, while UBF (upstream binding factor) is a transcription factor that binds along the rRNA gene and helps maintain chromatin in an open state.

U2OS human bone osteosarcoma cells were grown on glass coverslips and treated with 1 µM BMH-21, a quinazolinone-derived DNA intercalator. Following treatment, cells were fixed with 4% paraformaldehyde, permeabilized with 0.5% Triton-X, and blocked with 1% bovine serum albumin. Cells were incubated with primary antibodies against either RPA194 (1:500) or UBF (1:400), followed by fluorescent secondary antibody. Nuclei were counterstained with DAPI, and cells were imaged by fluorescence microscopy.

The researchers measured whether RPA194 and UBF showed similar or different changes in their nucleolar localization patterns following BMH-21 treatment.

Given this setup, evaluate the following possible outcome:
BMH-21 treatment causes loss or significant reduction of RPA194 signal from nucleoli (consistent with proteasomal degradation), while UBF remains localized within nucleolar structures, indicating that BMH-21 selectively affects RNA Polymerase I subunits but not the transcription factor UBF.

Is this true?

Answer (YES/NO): NO